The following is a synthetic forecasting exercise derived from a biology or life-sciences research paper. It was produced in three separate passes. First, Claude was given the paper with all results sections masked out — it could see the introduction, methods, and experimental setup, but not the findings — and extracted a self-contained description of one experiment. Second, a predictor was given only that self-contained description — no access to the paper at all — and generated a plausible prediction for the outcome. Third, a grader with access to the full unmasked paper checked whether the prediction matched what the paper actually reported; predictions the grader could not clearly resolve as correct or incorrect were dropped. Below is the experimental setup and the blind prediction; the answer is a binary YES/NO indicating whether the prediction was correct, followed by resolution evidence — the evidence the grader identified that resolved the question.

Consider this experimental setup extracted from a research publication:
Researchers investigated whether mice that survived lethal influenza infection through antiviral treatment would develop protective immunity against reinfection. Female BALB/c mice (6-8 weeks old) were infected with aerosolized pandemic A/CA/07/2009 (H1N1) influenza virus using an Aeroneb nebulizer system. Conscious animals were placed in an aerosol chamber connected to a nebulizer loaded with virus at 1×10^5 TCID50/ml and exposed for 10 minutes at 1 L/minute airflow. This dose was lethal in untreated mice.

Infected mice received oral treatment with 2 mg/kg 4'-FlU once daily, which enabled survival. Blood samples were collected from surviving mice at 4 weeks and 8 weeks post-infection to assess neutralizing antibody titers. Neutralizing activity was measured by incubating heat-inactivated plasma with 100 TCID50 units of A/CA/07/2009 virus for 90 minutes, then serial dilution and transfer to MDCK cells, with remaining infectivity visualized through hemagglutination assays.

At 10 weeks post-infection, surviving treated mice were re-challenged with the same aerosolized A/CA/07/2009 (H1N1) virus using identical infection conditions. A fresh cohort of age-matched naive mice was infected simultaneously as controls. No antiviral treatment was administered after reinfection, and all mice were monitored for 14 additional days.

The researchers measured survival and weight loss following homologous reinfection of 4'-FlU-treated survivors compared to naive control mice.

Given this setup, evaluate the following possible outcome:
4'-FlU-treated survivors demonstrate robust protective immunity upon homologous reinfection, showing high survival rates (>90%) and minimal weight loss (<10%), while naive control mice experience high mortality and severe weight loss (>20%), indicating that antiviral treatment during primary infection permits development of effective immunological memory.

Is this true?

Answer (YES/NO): YES